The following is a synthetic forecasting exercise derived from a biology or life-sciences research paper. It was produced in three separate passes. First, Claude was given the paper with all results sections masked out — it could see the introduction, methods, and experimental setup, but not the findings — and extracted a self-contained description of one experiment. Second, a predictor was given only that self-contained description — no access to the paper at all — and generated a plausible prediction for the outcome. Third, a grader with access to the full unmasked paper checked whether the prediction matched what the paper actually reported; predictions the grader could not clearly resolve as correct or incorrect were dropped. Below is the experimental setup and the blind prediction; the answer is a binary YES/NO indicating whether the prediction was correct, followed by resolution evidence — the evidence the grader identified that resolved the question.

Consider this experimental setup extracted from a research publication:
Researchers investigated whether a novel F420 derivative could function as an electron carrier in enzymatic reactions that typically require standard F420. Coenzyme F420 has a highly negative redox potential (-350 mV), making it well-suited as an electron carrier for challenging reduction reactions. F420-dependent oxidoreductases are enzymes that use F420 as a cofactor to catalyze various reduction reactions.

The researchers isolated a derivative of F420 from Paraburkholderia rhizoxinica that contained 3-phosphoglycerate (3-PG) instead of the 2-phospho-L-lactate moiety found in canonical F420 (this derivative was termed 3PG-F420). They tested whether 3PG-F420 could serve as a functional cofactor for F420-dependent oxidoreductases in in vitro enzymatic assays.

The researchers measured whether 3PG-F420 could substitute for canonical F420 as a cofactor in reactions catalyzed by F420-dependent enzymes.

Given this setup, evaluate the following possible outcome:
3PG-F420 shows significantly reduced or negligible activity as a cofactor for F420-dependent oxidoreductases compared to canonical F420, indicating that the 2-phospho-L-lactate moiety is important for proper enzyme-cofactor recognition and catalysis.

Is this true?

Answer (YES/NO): NO